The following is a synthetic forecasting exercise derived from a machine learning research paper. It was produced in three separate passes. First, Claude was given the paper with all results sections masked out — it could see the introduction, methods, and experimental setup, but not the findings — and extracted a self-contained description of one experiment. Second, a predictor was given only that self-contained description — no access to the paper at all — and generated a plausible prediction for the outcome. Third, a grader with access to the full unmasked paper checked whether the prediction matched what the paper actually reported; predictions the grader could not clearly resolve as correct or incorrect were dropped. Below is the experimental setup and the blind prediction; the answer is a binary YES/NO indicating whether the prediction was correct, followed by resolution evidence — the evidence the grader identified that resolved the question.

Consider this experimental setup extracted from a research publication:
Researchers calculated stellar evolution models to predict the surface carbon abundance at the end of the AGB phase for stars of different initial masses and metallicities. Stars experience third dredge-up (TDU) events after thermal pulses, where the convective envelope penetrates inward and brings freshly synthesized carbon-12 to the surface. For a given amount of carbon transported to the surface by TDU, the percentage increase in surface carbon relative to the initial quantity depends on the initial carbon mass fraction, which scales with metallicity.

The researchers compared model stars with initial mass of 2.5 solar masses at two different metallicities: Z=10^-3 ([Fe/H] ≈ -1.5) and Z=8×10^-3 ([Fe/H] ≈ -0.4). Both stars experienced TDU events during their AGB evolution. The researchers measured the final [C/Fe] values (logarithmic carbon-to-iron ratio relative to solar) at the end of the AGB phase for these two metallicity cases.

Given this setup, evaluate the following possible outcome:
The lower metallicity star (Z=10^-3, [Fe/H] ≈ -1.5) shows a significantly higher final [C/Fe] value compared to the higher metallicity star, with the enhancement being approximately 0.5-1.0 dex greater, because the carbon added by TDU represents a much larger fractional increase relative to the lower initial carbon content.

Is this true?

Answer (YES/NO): YES